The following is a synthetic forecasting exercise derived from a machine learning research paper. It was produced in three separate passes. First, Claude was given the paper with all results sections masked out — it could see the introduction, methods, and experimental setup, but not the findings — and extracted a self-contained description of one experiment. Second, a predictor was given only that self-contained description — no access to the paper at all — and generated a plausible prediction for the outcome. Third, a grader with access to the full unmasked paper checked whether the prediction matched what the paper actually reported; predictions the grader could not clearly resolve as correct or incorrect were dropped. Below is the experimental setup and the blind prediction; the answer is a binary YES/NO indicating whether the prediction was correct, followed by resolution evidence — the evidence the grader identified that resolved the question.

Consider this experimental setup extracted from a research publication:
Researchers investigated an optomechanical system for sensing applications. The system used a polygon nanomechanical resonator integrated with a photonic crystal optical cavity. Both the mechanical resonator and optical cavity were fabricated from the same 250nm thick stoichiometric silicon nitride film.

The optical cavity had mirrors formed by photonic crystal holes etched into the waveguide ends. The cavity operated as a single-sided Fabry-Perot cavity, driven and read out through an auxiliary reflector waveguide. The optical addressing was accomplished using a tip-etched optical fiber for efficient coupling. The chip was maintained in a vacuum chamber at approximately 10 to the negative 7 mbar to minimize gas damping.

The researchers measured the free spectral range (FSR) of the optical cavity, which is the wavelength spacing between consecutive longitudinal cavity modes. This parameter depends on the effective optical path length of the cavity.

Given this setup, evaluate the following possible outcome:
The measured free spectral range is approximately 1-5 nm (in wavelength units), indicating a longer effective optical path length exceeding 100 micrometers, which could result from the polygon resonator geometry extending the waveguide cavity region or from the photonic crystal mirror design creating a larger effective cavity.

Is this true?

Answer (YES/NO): YES